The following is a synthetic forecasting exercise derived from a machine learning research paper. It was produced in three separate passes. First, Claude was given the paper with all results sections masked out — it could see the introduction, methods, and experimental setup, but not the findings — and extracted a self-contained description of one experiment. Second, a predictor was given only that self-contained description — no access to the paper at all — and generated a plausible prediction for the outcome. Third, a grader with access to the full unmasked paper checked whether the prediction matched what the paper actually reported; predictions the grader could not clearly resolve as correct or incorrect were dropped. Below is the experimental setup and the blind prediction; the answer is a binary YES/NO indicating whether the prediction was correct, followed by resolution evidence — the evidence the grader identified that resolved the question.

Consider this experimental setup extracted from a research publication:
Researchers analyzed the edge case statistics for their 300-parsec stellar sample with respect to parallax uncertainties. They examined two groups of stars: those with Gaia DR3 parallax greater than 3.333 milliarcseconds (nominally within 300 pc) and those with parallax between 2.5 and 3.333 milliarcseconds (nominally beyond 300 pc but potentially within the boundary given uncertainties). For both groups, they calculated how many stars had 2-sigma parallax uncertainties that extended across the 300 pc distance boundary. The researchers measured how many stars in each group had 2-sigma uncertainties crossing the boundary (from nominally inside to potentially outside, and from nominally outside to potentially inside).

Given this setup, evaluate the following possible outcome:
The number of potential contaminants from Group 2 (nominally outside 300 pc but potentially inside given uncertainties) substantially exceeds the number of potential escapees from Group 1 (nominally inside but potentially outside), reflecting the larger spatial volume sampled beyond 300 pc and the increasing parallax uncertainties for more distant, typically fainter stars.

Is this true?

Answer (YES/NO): NO